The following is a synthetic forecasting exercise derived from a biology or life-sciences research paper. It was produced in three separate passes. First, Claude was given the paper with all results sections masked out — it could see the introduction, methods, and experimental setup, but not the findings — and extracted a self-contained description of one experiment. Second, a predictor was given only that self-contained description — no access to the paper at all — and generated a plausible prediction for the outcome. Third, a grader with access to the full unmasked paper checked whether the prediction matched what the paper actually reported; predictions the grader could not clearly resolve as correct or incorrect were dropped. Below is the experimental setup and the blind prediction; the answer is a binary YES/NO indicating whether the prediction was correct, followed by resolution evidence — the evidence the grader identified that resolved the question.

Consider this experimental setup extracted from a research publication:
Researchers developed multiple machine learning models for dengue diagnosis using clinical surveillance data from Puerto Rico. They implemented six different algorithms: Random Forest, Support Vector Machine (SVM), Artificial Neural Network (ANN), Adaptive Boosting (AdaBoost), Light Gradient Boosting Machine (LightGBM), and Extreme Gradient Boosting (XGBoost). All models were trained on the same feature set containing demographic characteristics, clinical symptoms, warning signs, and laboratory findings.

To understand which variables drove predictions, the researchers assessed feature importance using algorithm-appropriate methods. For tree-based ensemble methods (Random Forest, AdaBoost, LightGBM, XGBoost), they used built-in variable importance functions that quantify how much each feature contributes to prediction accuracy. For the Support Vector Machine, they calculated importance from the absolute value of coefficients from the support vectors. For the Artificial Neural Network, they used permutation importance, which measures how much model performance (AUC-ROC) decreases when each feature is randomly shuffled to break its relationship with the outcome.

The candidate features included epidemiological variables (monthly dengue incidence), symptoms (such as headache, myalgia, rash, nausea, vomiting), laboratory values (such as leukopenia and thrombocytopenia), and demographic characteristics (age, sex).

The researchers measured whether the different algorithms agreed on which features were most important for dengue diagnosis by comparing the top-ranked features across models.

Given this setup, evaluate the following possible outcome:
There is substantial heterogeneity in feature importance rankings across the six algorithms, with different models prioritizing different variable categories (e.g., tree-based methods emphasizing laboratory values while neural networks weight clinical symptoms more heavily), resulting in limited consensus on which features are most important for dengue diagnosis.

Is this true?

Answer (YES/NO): NO